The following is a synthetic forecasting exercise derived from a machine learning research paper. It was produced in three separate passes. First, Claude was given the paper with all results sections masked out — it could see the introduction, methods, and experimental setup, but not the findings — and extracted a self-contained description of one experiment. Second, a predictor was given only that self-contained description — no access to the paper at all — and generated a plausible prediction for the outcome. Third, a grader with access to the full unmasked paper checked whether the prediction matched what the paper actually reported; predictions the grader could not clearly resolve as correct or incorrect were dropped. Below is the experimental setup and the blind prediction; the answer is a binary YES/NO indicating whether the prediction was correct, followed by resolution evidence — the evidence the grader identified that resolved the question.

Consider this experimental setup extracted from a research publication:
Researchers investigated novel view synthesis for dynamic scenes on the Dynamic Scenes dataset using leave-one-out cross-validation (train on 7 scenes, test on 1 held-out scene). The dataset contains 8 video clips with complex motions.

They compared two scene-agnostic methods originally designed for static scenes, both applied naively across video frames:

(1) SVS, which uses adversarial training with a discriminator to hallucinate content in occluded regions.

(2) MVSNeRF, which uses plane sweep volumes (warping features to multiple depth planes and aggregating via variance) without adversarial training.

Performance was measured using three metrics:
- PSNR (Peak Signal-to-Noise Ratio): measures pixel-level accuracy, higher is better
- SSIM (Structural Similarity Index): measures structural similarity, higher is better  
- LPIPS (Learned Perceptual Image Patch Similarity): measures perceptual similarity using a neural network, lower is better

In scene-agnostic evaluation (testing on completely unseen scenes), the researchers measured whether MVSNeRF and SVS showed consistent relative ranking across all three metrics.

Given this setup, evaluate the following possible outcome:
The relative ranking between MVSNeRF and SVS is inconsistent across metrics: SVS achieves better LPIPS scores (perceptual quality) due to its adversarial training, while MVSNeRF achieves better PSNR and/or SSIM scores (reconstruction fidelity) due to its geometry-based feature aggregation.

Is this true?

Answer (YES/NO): NO